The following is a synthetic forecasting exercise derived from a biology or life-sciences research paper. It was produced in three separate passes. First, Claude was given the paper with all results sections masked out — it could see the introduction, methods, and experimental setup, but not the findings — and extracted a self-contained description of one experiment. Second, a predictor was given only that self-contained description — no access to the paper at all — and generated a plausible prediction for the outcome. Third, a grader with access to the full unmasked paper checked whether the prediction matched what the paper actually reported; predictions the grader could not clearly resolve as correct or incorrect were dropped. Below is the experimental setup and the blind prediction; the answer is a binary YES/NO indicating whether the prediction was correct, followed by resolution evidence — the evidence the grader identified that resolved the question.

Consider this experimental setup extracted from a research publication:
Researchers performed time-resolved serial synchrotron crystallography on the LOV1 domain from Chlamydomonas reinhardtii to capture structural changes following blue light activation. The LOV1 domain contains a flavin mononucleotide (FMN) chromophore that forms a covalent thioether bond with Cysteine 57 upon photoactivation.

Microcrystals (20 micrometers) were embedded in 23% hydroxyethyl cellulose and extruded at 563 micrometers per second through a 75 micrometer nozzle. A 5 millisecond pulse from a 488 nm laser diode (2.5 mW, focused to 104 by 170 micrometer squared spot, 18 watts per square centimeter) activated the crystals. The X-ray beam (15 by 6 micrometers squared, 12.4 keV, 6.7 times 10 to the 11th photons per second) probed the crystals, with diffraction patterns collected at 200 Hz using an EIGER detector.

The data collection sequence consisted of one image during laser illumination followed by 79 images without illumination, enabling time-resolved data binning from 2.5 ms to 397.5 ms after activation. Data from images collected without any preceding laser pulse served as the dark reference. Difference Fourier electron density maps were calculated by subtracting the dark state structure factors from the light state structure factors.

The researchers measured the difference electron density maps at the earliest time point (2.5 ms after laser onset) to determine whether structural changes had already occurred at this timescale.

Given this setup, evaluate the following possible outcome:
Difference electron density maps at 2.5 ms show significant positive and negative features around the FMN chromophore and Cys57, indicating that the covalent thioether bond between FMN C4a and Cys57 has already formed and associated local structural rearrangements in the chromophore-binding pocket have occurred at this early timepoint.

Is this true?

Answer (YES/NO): YES